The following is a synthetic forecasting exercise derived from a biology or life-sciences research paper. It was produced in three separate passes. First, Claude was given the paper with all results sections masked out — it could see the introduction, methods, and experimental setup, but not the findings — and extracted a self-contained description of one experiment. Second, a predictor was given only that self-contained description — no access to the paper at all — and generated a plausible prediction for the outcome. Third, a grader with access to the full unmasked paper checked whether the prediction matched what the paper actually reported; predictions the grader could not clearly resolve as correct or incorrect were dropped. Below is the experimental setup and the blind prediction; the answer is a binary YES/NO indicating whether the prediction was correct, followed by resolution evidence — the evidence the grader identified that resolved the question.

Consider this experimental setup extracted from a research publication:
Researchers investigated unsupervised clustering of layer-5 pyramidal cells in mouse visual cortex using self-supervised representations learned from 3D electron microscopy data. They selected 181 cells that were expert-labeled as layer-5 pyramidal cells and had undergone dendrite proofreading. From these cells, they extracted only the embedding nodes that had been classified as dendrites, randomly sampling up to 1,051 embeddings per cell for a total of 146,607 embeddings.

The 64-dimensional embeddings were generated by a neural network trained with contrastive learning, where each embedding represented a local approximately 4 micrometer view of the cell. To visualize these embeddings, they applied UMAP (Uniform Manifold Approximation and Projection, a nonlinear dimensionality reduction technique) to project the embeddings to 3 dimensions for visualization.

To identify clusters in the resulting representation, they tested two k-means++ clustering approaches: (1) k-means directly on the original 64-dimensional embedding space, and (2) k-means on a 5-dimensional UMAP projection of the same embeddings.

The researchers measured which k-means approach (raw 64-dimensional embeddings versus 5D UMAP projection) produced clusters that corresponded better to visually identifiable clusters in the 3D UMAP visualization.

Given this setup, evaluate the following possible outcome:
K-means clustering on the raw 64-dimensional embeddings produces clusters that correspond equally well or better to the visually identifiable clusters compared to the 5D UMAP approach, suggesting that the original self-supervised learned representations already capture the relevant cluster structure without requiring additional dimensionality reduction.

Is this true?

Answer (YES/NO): NO